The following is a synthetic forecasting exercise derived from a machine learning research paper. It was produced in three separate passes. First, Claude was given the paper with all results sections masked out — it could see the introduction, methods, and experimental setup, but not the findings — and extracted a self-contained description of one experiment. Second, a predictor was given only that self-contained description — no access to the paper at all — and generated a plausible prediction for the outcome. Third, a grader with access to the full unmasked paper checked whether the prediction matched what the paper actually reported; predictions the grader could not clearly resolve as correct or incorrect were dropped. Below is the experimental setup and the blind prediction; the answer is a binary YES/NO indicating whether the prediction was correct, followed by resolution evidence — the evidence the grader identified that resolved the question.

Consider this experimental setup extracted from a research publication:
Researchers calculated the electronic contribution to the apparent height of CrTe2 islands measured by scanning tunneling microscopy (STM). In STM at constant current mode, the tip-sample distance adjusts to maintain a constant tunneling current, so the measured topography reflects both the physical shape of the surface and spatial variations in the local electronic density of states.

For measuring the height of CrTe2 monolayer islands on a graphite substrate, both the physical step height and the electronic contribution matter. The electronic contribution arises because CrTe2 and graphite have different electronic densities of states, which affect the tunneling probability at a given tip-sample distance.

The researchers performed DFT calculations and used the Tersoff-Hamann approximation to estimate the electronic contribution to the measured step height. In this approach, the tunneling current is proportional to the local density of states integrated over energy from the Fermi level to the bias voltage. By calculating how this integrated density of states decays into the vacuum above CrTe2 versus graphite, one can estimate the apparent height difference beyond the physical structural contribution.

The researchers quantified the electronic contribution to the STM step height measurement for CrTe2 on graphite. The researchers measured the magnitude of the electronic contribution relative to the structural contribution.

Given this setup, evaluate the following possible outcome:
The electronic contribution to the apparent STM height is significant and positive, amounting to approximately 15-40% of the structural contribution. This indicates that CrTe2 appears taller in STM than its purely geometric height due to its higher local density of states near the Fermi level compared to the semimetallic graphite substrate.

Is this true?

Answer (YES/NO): NO